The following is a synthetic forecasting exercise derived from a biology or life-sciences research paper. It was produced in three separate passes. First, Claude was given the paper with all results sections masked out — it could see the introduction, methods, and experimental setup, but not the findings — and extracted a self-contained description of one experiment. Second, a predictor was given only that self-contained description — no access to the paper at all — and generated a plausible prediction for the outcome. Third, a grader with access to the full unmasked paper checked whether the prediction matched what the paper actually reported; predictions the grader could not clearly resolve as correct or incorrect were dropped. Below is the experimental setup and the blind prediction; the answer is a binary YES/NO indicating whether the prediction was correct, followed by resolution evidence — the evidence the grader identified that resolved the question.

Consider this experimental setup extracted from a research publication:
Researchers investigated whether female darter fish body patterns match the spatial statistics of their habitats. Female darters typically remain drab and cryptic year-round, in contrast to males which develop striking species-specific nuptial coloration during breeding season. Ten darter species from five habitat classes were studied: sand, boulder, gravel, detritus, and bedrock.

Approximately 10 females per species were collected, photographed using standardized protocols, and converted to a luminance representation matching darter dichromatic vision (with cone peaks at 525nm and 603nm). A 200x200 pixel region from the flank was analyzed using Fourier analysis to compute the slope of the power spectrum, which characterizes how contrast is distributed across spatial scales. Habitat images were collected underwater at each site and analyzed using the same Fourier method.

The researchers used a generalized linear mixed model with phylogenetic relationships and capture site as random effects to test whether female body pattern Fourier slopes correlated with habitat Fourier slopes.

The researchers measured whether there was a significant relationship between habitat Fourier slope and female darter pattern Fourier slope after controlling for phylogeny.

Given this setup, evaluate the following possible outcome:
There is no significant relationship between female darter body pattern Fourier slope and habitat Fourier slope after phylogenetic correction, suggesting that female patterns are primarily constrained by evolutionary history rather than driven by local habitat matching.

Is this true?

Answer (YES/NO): NO